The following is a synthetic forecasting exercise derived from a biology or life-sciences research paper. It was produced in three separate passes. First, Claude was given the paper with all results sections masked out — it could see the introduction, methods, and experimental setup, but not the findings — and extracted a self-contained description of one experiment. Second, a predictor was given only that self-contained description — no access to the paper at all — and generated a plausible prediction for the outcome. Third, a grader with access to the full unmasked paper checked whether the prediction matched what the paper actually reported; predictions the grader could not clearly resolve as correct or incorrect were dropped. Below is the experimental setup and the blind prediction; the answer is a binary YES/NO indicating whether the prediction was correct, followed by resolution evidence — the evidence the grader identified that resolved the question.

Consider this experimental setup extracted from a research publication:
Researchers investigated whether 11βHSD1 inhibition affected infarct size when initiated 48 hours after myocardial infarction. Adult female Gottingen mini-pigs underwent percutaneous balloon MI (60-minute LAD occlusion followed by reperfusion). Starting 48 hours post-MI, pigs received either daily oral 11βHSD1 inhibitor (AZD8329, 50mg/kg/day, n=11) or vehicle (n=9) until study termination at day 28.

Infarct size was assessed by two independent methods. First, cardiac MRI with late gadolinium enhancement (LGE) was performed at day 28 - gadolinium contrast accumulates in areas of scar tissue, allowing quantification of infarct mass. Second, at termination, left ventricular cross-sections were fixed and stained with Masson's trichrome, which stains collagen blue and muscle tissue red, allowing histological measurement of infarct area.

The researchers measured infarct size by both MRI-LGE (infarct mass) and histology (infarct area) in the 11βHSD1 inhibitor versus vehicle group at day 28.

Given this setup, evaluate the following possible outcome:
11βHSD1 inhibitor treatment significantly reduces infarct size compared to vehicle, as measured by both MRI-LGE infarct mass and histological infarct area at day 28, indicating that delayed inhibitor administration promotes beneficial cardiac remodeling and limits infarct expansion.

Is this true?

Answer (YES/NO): NO